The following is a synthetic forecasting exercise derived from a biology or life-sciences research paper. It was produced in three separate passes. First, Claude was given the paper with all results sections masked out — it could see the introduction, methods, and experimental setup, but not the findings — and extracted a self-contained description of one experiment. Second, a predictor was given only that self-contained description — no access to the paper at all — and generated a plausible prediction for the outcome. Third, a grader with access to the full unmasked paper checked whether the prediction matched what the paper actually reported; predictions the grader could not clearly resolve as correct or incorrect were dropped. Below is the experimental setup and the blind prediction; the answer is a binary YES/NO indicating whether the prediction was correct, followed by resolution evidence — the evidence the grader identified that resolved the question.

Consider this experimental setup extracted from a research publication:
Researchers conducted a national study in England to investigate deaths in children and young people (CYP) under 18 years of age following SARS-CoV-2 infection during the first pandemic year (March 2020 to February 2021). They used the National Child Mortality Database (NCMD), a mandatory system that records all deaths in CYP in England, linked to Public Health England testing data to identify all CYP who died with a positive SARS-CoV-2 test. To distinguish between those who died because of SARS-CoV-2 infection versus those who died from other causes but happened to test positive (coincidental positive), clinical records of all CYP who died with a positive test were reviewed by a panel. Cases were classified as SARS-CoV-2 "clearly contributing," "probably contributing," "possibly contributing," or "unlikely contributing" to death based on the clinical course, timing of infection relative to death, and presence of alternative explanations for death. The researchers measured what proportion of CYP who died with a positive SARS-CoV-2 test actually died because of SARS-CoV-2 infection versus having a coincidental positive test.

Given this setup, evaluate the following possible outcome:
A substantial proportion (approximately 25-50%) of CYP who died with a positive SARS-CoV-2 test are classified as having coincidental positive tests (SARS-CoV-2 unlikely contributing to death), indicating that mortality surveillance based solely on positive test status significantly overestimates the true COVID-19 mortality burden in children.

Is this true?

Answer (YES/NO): NO